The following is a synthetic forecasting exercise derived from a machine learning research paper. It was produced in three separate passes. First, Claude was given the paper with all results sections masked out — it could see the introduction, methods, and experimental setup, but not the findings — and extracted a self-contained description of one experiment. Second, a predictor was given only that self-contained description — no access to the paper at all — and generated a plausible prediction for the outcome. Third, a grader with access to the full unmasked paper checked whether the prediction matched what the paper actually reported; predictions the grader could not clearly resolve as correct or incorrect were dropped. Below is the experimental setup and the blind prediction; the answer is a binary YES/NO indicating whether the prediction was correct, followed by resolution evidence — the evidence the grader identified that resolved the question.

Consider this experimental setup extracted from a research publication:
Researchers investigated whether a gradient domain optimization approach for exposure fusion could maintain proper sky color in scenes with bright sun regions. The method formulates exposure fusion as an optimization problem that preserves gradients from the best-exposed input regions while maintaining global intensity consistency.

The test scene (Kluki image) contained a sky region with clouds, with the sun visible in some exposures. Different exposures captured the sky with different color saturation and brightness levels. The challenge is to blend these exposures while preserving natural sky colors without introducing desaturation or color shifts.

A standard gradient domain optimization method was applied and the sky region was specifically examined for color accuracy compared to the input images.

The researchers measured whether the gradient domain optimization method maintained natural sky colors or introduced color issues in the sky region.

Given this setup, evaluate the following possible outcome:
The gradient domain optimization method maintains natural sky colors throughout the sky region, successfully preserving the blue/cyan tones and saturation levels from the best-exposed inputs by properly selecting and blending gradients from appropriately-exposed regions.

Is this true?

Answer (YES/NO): NO